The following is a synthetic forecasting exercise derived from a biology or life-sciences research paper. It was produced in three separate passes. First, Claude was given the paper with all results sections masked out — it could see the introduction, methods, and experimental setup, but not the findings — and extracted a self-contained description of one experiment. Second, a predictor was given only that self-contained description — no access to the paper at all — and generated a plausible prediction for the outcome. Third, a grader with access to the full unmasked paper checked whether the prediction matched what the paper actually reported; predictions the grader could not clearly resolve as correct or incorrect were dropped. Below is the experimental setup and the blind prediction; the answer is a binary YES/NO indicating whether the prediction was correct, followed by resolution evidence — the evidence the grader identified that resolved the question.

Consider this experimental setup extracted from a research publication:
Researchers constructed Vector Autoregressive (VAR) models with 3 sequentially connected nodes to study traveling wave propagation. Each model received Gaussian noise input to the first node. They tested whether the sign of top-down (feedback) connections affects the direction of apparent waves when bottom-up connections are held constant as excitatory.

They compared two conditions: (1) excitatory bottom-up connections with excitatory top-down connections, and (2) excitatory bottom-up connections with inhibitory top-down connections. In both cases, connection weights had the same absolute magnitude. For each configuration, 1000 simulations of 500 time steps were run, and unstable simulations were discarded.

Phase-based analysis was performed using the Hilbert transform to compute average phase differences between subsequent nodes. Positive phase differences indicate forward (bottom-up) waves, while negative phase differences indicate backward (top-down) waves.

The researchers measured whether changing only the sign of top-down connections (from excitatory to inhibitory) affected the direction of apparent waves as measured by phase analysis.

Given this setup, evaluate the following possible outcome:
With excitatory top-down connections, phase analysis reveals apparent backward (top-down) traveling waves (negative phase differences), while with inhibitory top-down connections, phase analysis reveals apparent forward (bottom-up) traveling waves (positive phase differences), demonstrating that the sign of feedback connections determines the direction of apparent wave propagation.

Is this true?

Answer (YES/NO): NO